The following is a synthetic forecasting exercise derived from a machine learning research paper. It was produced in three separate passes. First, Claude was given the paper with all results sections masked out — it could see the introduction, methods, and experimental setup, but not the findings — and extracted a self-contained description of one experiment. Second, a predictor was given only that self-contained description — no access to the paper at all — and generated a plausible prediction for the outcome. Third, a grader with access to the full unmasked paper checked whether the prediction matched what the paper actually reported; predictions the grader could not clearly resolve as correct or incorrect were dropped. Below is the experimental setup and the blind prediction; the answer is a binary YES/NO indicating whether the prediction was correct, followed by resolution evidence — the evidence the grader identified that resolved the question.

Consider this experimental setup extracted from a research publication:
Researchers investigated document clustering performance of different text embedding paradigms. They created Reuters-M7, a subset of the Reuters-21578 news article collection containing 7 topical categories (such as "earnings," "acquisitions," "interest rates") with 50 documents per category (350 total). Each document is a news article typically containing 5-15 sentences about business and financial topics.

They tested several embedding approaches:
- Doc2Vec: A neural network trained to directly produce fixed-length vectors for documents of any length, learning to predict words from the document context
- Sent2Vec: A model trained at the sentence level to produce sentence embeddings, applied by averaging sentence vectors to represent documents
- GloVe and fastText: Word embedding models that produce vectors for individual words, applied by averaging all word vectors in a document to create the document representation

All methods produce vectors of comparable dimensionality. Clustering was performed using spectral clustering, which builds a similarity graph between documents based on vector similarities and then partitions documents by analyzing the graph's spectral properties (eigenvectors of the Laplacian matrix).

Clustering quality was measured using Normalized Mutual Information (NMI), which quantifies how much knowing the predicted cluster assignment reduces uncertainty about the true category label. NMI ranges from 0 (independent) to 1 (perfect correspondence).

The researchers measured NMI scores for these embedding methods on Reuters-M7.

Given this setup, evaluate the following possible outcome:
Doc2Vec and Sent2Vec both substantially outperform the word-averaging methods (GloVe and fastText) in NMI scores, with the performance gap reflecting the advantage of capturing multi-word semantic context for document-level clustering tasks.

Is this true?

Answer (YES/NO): NO